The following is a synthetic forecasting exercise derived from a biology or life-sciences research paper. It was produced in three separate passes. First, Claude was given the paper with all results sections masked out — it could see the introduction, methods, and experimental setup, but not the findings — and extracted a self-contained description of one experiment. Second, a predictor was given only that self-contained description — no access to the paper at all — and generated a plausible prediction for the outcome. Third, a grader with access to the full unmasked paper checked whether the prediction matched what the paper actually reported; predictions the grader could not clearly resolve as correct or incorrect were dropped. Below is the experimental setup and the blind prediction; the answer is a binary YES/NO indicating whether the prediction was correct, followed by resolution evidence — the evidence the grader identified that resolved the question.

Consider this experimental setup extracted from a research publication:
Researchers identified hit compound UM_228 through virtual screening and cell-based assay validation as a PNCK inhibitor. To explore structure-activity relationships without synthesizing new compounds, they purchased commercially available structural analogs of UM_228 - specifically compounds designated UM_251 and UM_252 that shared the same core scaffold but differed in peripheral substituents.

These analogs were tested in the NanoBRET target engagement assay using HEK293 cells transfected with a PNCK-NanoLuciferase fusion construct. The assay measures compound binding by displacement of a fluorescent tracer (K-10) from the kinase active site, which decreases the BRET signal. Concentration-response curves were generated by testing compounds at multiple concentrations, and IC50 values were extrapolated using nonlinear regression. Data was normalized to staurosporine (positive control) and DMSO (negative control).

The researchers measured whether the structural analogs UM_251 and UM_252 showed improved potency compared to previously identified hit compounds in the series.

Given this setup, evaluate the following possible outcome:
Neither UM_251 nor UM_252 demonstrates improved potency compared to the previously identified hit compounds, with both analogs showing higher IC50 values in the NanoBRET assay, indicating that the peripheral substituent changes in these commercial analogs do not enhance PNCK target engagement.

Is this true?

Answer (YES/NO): NO